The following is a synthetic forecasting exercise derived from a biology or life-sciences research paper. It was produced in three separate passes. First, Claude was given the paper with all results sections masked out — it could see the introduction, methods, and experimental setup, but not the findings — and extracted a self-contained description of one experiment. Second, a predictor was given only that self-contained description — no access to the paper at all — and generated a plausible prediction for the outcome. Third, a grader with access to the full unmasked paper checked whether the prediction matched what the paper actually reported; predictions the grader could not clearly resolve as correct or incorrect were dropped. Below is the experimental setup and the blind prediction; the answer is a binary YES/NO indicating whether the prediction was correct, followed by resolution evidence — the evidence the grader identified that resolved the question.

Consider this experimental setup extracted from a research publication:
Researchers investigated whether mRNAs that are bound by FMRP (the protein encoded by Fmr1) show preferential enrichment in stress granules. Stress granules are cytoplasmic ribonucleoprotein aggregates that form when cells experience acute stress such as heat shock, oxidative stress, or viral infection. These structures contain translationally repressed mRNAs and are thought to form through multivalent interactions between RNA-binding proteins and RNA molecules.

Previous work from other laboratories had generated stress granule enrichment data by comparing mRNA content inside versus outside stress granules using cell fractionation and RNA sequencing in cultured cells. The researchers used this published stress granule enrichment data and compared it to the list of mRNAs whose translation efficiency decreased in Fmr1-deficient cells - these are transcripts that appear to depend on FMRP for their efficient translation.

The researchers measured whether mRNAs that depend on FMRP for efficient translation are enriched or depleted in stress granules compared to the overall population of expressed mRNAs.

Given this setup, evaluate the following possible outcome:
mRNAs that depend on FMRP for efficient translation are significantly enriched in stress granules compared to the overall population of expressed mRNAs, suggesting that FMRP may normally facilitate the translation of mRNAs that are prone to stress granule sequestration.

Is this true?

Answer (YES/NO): YES